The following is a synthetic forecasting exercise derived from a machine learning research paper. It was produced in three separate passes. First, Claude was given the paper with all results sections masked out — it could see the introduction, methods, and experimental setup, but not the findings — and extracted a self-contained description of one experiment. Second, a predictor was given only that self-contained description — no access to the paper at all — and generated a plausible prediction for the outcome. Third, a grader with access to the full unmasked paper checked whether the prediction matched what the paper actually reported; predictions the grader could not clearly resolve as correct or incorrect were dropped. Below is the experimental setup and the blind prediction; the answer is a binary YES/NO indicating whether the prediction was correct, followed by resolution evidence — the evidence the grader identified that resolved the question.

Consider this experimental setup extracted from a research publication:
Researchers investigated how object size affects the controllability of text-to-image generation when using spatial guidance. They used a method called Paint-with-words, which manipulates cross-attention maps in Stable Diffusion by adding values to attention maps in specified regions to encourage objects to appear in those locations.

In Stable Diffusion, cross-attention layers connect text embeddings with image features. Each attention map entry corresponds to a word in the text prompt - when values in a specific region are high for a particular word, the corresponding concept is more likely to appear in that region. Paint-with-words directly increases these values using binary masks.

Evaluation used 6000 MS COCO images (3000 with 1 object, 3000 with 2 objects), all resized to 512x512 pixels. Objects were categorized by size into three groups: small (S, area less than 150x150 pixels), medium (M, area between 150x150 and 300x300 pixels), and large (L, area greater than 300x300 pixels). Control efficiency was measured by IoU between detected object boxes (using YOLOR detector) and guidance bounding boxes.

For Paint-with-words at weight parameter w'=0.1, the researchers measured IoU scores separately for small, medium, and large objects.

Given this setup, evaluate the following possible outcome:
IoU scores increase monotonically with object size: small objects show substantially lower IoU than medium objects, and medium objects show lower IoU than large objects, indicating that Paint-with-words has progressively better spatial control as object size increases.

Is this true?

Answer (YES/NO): YES